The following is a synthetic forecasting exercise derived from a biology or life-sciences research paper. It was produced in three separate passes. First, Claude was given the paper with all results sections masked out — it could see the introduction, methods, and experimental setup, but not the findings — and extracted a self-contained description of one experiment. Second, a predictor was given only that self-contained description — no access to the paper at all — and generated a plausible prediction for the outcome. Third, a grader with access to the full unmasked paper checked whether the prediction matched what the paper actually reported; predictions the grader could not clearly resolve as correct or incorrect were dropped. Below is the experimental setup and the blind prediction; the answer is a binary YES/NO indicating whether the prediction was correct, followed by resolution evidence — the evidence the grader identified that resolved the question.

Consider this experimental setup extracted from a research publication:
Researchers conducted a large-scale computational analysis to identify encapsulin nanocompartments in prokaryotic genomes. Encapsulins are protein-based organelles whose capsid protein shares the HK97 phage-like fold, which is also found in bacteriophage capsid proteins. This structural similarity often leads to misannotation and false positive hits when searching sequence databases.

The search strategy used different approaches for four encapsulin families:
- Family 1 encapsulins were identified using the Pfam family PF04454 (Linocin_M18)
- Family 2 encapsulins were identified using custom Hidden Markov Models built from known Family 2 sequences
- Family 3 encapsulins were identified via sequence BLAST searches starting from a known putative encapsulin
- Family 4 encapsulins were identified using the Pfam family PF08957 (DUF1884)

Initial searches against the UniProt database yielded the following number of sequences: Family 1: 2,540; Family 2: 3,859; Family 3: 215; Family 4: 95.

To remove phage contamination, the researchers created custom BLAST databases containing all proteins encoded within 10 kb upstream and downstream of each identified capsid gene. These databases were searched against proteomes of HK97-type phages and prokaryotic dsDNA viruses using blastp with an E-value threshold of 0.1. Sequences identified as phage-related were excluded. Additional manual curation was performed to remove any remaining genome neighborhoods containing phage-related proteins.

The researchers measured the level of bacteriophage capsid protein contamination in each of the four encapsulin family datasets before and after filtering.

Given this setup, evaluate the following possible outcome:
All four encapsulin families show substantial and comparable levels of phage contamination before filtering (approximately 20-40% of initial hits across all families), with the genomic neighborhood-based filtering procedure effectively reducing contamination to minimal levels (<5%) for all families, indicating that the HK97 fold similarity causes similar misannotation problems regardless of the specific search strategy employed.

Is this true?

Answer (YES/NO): NO